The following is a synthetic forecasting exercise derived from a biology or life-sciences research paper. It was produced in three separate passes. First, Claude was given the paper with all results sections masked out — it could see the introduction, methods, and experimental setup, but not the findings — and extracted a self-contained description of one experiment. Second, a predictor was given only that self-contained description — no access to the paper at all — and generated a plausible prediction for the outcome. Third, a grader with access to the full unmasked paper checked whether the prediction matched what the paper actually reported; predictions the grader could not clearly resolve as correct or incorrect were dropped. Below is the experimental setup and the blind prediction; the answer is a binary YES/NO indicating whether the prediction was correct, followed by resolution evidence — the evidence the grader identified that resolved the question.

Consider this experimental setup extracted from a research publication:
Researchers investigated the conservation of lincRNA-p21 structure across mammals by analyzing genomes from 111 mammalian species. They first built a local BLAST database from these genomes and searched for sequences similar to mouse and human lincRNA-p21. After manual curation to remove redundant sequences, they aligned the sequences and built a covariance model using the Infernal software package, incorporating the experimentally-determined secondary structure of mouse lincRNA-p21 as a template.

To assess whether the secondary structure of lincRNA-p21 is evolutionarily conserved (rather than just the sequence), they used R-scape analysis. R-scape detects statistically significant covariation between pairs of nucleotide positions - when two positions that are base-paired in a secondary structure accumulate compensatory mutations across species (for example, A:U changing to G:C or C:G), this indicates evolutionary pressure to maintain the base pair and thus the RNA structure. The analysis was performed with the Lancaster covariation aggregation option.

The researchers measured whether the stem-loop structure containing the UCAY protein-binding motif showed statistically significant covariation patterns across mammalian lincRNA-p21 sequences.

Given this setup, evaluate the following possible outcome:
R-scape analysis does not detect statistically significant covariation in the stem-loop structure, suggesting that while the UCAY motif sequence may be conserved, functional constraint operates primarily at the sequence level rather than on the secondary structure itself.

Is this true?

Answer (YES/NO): NO